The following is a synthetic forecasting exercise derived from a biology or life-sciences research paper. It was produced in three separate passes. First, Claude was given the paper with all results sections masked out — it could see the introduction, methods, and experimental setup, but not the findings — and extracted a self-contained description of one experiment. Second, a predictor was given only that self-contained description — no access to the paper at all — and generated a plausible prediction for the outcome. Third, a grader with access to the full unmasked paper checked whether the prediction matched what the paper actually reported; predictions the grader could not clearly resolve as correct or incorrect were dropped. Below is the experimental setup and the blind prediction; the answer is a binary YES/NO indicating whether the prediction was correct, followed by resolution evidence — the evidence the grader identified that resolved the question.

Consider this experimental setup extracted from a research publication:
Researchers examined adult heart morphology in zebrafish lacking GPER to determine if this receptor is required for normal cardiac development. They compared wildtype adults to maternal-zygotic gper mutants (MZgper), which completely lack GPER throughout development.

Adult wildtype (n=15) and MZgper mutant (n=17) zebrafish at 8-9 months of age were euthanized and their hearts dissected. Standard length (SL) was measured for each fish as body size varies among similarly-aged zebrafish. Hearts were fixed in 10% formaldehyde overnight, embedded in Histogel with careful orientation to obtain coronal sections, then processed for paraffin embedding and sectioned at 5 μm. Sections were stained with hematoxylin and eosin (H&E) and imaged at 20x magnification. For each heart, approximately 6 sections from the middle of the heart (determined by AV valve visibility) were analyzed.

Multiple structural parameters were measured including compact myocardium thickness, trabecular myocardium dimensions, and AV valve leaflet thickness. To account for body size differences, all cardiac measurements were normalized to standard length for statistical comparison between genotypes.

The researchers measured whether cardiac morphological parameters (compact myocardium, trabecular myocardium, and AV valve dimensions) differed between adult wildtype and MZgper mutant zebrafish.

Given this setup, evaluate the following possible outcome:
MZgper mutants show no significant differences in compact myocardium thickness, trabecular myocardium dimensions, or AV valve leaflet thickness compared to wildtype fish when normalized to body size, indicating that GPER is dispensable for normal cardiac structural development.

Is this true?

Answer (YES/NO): NO